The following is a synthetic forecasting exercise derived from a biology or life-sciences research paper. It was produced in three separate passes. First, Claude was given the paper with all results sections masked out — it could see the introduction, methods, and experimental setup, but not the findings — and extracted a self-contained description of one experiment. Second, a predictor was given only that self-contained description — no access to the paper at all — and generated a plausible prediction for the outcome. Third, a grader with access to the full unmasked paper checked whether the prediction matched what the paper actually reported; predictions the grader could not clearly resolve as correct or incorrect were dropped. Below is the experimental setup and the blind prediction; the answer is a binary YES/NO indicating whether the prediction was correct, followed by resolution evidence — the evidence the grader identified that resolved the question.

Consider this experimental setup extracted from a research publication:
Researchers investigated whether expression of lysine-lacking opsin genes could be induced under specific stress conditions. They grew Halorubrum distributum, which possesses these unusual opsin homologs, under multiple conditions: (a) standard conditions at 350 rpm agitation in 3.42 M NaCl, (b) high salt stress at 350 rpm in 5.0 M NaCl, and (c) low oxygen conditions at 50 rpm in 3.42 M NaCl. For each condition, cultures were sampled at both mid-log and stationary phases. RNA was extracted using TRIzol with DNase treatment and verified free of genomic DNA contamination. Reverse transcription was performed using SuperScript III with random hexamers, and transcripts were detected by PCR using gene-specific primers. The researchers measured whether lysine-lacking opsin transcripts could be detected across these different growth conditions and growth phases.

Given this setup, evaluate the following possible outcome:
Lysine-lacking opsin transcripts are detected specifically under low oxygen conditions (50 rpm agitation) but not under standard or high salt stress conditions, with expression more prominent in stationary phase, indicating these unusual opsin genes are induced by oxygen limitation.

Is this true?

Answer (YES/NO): NO